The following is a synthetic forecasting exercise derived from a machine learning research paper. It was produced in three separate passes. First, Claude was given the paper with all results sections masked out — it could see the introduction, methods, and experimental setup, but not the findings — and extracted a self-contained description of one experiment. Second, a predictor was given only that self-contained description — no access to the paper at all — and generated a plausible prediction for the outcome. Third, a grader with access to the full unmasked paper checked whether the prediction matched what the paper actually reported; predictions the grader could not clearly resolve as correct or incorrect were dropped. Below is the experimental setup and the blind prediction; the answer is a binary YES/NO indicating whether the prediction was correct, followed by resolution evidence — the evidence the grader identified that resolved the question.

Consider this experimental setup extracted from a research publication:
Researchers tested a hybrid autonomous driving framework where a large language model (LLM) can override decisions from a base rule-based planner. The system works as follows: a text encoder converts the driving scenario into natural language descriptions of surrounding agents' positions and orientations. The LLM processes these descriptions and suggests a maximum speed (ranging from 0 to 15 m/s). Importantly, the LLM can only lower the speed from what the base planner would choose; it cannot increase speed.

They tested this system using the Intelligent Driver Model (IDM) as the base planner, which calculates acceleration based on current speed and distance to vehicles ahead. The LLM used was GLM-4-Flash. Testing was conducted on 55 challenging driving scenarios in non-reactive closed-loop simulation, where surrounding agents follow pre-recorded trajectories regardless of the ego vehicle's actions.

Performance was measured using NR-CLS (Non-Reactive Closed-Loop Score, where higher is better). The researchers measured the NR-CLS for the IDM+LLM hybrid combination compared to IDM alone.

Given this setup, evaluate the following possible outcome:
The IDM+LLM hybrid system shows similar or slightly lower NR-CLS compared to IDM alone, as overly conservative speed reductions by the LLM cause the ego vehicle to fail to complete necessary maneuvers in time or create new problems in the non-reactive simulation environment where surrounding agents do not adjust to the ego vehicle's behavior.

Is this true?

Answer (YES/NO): YES